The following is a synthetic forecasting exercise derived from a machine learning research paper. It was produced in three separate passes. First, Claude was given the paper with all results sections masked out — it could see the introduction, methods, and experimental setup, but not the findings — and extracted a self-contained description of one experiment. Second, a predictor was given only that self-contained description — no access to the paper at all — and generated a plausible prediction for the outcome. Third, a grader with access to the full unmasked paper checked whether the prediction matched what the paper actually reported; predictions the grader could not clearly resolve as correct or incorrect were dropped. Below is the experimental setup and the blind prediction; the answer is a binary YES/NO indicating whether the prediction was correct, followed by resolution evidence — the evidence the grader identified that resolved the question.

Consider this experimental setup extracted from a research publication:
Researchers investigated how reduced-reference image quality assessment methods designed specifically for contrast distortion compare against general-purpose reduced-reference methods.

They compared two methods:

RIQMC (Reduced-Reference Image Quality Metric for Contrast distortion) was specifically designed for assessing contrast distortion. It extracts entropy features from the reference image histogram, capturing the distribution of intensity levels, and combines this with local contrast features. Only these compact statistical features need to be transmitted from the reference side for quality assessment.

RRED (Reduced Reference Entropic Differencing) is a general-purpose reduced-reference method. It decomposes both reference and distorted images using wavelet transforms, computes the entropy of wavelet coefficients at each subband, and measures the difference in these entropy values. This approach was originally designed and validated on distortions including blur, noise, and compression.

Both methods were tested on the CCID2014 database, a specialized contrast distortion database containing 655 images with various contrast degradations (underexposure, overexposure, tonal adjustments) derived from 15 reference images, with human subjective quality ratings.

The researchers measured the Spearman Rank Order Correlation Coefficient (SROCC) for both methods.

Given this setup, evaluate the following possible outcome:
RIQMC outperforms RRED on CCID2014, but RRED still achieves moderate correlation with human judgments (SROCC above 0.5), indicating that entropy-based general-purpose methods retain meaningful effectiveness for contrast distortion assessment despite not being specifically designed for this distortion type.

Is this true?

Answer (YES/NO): YES